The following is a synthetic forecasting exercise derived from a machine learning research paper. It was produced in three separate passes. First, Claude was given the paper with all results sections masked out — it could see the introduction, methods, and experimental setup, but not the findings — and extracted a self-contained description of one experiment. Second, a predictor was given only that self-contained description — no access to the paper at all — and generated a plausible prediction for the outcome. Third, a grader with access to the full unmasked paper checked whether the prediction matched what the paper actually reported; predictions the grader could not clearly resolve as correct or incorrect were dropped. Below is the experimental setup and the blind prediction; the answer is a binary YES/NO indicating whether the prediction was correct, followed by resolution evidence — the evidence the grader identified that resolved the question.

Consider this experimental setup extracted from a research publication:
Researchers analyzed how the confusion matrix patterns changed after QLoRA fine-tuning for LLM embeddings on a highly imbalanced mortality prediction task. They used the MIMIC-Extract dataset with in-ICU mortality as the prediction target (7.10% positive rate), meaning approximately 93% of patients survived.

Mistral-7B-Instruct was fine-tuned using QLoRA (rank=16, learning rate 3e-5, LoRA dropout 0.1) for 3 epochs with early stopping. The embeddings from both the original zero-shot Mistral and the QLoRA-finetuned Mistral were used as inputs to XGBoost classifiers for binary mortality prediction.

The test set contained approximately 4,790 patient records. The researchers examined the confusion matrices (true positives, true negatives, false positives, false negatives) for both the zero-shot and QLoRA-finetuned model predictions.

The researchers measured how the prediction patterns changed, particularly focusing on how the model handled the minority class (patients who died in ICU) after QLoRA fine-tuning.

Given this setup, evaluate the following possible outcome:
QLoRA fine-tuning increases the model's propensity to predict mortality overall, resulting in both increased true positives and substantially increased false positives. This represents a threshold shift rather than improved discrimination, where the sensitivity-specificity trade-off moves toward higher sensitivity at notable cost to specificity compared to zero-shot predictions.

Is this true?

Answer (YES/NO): NO